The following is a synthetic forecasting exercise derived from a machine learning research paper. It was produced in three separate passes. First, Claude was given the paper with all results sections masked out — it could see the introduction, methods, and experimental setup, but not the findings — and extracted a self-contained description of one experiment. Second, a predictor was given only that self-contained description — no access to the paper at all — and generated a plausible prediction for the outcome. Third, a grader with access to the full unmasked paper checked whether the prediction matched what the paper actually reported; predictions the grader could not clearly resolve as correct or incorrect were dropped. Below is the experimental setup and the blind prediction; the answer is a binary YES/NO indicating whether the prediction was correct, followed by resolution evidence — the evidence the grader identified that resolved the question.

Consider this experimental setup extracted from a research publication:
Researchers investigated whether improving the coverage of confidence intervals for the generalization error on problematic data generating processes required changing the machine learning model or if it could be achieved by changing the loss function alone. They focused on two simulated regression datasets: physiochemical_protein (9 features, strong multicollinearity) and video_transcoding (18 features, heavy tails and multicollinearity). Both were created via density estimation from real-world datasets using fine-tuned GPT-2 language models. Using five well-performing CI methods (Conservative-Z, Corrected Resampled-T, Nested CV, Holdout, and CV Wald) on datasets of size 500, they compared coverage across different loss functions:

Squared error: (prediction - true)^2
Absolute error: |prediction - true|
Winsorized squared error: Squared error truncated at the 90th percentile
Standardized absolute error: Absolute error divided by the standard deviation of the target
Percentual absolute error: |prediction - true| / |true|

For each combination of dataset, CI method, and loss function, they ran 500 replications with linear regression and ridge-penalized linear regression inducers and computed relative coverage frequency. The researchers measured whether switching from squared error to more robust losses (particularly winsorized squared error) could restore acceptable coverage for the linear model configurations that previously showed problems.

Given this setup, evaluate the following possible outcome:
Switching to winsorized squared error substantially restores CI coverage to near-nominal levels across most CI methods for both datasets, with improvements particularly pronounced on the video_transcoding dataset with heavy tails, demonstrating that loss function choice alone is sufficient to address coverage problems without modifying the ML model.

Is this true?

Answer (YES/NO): NO